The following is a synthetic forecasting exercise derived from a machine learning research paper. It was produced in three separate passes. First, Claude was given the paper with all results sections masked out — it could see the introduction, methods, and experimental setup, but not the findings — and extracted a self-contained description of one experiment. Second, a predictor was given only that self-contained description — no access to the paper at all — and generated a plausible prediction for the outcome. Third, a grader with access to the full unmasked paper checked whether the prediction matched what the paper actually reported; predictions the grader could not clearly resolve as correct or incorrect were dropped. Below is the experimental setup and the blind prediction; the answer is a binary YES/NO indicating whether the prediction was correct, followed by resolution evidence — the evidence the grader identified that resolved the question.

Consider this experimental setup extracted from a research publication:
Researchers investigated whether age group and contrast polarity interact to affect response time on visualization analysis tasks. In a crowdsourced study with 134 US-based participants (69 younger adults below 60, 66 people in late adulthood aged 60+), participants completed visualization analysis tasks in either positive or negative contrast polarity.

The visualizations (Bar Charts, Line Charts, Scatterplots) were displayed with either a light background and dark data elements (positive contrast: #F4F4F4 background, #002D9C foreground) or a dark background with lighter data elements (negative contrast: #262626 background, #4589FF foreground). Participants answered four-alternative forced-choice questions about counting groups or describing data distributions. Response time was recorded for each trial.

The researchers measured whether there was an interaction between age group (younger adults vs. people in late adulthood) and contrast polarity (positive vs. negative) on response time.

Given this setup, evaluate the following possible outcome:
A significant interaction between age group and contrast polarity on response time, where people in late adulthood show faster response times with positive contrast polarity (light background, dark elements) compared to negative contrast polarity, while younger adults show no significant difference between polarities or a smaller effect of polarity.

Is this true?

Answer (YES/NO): NO